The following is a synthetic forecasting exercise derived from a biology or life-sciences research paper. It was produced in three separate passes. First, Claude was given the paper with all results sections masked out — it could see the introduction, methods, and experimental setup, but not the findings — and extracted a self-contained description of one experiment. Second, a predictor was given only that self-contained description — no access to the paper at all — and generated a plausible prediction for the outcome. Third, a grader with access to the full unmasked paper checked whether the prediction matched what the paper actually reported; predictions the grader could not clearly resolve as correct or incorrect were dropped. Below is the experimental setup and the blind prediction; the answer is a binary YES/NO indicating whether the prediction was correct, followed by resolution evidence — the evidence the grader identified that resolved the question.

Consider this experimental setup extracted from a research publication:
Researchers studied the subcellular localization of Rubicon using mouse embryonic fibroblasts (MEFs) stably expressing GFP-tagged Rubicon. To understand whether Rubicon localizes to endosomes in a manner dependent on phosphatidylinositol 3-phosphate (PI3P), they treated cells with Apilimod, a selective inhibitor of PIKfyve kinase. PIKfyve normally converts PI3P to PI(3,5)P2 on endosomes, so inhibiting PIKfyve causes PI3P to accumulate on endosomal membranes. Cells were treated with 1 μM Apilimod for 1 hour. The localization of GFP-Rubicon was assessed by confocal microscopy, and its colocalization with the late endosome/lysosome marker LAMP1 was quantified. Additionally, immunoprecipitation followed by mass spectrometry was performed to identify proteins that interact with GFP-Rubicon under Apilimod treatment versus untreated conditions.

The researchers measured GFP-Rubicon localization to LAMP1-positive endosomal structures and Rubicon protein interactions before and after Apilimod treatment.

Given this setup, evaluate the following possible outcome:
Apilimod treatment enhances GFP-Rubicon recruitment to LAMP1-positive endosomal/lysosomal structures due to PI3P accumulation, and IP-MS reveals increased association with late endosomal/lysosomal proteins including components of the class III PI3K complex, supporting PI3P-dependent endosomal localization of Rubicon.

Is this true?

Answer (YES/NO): NO